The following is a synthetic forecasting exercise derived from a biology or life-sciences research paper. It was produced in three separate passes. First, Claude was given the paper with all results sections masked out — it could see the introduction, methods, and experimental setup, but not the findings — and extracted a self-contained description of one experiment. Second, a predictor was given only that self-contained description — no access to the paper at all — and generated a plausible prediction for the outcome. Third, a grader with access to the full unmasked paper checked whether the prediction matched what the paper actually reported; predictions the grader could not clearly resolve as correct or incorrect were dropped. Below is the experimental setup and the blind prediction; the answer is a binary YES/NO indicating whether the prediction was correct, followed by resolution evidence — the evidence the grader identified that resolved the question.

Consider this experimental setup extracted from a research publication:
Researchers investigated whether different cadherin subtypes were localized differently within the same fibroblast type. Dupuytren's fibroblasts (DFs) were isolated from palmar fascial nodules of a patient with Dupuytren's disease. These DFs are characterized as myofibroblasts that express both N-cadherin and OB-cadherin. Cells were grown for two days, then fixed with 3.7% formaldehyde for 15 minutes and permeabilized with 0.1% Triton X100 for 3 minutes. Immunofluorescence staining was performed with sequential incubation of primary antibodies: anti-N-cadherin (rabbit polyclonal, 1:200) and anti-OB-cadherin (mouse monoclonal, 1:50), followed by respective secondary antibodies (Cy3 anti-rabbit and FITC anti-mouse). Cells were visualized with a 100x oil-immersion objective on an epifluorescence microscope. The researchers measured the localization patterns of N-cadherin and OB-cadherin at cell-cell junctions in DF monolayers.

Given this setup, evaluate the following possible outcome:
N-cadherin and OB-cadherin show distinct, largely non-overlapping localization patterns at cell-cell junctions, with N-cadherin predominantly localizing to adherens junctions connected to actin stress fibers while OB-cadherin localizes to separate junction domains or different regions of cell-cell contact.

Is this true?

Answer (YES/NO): NO